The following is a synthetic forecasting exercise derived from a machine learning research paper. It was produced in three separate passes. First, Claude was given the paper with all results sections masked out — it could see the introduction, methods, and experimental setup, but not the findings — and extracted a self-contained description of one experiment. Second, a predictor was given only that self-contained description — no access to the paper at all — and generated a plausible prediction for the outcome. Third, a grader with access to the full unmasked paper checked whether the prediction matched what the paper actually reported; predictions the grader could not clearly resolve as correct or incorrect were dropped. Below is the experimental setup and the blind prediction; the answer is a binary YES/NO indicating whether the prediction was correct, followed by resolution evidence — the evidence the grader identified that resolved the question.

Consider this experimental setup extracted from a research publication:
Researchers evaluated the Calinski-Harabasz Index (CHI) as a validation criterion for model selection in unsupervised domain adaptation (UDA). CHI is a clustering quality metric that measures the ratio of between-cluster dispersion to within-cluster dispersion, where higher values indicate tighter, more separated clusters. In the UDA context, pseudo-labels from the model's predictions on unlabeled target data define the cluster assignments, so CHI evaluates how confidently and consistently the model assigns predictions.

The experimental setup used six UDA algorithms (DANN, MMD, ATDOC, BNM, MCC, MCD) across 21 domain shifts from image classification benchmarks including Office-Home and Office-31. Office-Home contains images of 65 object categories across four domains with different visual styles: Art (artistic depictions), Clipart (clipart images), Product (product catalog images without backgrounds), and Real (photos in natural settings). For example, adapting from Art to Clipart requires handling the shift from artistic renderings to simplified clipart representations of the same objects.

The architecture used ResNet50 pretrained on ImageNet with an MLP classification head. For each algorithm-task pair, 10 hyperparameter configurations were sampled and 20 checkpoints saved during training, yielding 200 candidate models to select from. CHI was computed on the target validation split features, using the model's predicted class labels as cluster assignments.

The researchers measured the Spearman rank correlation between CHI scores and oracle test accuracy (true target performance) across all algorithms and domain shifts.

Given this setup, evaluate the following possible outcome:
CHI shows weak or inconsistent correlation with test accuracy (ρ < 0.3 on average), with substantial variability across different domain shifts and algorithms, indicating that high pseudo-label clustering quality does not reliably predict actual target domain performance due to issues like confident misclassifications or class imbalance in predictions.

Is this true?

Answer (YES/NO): NO